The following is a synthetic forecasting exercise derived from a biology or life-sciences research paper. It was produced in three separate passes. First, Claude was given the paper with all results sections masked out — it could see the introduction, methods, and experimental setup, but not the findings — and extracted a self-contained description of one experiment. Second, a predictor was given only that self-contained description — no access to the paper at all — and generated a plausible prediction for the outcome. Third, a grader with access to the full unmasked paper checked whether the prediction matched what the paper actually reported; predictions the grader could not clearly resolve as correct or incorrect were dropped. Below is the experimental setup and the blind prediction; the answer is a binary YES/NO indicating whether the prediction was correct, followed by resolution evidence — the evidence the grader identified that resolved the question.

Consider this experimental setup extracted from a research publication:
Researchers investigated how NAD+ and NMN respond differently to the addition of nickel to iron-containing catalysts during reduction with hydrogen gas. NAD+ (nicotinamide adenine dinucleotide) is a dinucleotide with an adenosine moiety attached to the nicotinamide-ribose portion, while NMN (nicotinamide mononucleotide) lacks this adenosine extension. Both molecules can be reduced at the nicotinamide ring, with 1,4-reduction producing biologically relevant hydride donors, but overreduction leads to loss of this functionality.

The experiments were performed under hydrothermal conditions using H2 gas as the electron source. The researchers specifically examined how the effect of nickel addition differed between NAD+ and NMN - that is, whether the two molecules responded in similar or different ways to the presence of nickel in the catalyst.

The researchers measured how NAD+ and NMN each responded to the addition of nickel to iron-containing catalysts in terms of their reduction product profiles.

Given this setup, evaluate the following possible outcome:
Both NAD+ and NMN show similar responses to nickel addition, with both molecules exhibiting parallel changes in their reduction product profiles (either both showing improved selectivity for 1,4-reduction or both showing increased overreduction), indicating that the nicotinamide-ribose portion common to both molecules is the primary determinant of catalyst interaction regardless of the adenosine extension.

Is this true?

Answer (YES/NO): NO